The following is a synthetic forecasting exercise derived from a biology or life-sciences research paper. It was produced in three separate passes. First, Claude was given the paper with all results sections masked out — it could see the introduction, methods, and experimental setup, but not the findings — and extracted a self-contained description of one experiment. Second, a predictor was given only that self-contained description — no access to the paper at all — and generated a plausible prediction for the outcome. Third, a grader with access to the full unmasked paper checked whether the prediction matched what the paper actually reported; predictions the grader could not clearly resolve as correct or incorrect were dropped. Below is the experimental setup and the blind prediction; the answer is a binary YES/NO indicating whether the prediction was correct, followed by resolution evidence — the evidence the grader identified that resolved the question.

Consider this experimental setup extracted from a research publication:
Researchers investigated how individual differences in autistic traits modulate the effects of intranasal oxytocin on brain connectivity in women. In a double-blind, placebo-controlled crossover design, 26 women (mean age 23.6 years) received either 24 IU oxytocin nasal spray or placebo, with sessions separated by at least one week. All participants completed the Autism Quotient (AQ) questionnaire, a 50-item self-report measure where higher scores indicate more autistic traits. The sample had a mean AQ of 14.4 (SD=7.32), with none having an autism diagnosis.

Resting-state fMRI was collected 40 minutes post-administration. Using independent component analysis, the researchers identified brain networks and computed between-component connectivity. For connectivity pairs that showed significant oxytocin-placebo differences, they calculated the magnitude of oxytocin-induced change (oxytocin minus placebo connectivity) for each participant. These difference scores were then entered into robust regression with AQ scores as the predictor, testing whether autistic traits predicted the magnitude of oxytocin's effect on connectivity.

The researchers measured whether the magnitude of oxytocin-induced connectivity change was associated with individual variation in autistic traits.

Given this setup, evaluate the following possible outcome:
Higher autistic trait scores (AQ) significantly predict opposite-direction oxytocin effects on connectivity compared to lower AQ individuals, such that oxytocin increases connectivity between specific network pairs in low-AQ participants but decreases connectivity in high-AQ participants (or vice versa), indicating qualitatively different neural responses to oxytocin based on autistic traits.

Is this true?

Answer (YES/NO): NO